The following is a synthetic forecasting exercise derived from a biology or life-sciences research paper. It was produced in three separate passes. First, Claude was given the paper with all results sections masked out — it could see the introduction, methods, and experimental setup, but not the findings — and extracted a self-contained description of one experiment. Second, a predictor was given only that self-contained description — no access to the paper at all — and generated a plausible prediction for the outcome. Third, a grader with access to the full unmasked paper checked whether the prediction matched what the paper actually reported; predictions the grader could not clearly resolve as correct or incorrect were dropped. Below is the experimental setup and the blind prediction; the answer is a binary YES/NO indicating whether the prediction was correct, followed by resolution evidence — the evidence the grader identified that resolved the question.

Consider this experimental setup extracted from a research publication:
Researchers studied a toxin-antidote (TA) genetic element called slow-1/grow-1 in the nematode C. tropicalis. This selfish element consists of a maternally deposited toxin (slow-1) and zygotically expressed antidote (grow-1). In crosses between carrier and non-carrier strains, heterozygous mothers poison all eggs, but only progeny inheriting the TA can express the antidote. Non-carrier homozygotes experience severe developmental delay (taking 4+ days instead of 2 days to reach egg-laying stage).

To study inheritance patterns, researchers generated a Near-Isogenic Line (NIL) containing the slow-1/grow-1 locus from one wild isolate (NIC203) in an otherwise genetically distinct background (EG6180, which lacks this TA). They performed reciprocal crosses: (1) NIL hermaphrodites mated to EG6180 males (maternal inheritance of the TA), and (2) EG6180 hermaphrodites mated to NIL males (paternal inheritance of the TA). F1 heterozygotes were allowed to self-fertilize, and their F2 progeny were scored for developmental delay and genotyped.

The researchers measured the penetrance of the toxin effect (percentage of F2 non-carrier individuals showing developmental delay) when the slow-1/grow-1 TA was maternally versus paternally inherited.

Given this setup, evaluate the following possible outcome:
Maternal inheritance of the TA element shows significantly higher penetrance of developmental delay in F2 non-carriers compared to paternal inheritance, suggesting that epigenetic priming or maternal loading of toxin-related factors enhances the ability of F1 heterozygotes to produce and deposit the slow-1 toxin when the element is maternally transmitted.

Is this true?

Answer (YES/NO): YES